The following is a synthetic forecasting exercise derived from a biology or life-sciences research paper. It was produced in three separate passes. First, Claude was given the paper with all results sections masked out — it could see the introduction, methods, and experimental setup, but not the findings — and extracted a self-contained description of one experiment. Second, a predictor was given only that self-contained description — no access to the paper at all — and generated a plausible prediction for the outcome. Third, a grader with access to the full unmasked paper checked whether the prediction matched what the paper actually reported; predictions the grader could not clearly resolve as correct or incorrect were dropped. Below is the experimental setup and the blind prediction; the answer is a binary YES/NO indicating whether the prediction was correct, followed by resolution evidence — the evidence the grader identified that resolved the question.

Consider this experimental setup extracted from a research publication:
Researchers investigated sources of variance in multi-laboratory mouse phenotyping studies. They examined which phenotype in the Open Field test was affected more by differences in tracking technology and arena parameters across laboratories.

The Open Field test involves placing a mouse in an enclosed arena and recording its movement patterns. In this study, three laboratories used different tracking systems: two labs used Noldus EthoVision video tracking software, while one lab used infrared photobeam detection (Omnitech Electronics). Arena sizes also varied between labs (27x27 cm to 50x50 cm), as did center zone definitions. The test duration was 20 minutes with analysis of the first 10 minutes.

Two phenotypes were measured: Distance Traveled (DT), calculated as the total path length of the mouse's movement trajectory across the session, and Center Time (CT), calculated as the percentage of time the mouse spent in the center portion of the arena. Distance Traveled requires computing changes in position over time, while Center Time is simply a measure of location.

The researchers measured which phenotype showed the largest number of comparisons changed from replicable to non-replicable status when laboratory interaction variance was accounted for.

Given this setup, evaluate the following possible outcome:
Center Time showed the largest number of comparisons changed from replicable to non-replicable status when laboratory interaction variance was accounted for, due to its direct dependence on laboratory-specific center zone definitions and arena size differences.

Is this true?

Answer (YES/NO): NO